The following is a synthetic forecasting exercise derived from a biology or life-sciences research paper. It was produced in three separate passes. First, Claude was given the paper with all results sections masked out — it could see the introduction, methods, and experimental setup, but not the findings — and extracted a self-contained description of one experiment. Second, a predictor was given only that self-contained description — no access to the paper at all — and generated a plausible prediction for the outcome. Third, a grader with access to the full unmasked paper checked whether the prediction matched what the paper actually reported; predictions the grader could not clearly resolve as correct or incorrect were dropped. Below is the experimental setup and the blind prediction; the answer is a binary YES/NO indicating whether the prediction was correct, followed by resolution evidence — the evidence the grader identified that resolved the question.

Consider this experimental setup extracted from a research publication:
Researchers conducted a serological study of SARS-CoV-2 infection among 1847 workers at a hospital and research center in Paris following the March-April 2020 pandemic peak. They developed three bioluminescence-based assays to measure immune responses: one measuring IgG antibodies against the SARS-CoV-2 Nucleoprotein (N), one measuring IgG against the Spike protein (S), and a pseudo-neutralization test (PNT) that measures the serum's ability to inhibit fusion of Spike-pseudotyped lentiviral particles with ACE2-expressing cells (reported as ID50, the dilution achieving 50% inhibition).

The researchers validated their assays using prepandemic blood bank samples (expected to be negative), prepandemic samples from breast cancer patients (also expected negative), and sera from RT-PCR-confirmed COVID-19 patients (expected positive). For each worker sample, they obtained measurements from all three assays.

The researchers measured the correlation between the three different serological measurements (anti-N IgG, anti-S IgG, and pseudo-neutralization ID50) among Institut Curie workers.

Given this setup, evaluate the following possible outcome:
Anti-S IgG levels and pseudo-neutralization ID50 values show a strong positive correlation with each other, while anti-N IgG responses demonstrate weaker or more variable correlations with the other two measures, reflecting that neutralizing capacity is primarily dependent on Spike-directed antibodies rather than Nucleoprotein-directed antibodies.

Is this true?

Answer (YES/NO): YES